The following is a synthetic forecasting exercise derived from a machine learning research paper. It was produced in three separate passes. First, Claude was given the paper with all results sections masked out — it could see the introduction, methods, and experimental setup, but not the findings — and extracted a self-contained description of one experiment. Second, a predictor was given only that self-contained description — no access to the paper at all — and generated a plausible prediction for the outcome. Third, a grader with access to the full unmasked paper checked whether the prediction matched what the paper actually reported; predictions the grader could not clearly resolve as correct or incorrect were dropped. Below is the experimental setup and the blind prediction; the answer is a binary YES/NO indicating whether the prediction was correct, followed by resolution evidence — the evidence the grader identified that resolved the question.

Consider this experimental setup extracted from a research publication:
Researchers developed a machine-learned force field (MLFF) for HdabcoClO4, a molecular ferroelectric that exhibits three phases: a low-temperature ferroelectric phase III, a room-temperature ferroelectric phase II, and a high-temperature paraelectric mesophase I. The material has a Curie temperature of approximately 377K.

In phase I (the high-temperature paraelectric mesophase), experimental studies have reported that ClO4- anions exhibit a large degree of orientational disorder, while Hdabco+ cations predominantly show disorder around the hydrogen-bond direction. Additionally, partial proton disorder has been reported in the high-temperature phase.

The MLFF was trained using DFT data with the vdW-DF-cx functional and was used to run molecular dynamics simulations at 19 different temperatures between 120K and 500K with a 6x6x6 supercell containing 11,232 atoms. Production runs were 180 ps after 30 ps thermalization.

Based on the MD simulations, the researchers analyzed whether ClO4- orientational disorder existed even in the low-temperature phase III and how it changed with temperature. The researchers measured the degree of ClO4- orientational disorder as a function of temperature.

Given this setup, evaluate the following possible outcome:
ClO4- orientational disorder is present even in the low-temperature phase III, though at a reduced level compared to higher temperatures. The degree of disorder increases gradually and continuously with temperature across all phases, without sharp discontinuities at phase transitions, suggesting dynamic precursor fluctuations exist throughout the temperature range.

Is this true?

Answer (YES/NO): NO